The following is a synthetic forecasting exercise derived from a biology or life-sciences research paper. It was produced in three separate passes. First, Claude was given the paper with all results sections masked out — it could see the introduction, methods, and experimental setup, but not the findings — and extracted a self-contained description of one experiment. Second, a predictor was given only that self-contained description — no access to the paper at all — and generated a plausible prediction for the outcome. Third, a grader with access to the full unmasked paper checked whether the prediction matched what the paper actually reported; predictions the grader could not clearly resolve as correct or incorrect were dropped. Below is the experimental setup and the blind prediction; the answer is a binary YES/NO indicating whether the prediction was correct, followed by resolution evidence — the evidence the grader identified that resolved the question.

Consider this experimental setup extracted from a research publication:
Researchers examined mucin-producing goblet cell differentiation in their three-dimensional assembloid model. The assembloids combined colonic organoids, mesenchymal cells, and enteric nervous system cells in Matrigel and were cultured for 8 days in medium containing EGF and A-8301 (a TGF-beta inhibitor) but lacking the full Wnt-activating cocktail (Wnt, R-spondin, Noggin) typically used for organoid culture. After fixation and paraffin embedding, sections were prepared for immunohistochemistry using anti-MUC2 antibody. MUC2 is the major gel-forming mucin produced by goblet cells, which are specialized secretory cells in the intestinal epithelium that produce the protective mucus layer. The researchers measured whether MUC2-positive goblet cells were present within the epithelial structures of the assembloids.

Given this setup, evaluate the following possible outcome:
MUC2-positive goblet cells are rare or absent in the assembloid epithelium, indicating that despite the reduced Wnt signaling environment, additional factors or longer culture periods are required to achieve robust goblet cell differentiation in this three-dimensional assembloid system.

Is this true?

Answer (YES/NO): NO